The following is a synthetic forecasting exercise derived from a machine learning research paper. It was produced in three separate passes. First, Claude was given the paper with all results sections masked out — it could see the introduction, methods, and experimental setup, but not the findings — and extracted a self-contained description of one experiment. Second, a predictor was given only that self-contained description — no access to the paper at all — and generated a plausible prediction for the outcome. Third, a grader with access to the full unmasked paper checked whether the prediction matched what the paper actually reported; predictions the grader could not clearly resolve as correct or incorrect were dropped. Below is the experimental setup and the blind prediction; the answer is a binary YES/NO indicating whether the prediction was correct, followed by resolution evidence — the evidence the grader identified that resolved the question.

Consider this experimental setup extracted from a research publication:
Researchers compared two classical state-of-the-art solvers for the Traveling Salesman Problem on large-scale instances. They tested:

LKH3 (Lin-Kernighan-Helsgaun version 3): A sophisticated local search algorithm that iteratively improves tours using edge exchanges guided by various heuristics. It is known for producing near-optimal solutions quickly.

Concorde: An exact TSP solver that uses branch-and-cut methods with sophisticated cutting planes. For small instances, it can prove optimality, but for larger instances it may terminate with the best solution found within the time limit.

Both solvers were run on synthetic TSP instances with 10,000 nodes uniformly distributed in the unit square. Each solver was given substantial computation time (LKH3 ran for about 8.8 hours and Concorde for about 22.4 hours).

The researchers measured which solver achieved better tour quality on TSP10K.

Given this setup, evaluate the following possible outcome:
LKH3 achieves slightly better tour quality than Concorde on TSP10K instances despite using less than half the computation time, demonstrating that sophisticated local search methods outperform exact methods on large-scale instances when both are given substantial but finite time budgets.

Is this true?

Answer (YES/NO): YES